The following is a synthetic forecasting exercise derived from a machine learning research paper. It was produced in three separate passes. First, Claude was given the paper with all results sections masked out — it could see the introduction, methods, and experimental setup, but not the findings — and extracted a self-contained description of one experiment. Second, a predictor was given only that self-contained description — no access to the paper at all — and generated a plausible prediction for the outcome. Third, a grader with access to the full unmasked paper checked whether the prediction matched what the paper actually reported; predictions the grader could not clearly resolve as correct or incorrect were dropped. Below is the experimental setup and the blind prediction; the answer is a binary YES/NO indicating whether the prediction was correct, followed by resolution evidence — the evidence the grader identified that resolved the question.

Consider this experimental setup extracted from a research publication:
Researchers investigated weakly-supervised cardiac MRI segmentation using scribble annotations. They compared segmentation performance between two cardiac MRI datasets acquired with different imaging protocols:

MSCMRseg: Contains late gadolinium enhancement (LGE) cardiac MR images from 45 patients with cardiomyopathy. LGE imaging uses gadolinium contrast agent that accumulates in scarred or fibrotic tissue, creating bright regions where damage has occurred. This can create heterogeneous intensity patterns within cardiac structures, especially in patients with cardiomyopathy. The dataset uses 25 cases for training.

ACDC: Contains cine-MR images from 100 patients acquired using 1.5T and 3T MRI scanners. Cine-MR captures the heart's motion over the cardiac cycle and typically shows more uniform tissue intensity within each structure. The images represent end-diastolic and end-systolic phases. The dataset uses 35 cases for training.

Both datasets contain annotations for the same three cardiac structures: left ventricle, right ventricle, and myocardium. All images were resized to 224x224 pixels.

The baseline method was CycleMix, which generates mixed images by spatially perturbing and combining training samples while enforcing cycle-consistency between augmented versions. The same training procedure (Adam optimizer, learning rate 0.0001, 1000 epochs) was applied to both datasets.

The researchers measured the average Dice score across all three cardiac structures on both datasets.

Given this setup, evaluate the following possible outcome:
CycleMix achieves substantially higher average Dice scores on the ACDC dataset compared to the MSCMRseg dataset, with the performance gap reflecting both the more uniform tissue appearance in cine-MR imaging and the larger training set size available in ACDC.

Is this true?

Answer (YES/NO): YES